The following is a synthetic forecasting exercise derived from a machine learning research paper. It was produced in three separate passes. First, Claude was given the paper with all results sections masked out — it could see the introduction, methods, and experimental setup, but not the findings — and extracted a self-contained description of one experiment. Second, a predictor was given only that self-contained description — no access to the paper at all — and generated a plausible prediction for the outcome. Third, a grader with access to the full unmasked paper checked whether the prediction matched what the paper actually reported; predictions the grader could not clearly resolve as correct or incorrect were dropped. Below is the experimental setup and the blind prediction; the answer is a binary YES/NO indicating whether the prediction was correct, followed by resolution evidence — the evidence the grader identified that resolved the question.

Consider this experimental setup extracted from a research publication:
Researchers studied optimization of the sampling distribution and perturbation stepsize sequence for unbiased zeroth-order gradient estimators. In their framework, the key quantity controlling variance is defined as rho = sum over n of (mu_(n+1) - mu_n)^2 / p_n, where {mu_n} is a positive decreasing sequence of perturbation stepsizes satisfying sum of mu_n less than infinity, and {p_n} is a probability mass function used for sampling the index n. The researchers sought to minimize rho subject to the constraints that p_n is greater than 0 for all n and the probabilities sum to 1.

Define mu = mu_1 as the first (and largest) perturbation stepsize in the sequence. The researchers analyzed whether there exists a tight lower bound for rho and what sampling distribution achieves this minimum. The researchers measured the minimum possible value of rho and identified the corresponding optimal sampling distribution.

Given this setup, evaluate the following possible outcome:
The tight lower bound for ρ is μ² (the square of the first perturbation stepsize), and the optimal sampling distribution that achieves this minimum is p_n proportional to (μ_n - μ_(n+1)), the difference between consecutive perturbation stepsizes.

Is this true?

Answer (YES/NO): YES